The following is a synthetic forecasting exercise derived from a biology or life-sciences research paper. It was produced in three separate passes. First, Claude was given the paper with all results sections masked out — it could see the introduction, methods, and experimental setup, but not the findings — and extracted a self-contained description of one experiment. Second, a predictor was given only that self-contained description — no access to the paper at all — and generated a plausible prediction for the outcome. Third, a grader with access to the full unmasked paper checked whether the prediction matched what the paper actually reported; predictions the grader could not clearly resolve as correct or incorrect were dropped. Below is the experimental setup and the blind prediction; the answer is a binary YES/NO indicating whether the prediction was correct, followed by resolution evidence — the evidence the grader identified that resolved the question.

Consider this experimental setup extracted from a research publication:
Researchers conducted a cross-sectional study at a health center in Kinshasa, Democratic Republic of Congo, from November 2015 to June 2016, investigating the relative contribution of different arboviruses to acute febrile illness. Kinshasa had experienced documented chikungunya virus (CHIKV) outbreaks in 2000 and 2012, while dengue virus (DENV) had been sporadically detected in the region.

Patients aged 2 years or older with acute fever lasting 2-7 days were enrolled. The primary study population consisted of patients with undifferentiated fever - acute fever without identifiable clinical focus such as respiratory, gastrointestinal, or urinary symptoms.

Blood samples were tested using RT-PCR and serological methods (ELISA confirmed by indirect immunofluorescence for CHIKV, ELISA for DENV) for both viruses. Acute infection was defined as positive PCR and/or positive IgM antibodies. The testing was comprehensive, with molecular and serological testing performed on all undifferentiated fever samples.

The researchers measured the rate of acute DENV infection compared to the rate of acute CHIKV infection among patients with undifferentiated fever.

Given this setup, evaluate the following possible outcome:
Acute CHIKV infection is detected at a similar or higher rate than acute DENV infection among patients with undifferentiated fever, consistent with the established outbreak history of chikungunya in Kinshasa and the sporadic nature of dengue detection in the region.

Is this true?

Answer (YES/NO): NO